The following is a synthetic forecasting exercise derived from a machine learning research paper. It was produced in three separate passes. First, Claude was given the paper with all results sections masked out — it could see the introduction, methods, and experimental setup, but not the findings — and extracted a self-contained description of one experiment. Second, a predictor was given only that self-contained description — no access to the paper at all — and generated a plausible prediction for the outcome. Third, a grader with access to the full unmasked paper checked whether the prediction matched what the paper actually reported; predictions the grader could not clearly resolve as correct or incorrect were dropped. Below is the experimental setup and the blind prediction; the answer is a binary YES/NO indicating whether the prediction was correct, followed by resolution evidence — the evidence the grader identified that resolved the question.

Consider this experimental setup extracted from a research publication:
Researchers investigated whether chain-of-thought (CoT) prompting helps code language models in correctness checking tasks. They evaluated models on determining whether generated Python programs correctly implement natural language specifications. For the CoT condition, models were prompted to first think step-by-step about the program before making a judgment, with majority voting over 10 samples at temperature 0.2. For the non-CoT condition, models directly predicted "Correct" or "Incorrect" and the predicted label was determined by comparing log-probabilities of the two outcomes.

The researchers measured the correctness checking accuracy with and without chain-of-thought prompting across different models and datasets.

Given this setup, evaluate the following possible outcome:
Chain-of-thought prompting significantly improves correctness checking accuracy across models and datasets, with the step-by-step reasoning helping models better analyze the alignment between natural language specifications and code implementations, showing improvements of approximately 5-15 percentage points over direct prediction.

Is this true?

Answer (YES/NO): NO